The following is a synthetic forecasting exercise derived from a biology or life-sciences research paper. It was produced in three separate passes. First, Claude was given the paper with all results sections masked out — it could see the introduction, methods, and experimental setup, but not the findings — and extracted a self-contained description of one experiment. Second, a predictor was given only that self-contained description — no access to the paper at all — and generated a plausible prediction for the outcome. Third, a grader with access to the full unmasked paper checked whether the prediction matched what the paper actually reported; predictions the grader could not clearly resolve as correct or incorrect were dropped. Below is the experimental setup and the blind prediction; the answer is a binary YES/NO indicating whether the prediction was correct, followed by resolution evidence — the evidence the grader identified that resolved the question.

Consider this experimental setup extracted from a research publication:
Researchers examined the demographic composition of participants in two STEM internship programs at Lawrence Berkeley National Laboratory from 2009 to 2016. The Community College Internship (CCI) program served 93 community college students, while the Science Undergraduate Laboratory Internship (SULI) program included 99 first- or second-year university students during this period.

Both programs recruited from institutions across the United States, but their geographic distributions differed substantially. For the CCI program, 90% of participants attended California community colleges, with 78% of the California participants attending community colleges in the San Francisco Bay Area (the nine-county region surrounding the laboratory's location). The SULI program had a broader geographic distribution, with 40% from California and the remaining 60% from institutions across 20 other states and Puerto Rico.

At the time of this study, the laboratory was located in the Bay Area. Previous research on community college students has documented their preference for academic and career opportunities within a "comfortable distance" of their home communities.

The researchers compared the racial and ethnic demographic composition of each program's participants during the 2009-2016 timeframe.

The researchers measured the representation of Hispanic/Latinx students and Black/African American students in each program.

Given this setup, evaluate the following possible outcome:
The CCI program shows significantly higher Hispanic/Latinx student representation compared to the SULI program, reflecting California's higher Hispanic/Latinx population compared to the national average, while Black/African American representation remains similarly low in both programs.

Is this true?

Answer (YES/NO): NO